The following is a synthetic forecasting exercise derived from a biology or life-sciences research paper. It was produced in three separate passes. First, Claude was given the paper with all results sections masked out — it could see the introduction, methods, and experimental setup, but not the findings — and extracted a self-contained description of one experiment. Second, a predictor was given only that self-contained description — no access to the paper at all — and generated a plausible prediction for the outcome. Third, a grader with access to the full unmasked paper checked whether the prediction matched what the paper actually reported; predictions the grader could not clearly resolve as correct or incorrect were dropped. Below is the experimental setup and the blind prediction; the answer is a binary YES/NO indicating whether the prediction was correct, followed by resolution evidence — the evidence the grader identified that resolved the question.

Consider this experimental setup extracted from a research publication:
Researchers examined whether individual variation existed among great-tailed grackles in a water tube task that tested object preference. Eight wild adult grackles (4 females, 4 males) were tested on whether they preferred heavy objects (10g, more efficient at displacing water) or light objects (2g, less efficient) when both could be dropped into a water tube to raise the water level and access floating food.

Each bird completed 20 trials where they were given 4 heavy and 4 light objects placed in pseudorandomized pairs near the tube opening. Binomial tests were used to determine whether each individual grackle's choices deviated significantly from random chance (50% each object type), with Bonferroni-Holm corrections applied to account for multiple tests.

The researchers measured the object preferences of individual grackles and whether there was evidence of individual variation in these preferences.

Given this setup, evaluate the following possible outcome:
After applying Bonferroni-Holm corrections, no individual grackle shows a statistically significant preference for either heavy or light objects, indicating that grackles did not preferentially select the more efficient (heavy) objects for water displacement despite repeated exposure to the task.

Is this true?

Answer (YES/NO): NO